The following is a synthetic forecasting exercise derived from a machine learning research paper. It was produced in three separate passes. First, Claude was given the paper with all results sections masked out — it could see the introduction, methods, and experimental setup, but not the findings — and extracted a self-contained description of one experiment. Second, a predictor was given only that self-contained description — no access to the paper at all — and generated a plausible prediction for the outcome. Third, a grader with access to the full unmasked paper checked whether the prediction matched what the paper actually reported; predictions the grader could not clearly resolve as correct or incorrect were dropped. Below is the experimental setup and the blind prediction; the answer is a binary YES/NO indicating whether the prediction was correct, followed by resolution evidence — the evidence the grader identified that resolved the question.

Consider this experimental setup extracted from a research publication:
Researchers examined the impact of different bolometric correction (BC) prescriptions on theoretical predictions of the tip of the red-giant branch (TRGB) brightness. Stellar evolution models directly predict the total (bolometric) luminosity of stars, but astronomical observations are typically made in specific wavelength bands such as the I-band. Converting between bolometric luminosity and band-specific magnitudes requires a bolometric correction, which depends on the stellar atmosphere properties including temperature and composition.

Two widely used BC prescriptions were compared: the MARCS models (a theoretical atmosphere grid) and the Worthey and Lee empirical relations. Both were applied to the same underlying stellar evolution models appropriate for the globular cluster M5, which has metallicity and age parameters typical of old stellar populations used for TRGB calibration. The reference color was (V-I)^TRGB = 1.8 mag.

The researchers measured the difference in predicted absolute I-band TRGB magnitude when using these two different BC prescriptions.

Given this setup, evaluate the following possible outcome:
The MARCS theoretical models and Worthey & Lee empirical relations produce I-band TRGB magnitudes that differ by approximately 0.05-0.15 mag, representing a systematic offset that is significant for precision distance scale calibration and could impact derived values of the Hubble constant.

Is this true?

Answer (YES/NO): YES